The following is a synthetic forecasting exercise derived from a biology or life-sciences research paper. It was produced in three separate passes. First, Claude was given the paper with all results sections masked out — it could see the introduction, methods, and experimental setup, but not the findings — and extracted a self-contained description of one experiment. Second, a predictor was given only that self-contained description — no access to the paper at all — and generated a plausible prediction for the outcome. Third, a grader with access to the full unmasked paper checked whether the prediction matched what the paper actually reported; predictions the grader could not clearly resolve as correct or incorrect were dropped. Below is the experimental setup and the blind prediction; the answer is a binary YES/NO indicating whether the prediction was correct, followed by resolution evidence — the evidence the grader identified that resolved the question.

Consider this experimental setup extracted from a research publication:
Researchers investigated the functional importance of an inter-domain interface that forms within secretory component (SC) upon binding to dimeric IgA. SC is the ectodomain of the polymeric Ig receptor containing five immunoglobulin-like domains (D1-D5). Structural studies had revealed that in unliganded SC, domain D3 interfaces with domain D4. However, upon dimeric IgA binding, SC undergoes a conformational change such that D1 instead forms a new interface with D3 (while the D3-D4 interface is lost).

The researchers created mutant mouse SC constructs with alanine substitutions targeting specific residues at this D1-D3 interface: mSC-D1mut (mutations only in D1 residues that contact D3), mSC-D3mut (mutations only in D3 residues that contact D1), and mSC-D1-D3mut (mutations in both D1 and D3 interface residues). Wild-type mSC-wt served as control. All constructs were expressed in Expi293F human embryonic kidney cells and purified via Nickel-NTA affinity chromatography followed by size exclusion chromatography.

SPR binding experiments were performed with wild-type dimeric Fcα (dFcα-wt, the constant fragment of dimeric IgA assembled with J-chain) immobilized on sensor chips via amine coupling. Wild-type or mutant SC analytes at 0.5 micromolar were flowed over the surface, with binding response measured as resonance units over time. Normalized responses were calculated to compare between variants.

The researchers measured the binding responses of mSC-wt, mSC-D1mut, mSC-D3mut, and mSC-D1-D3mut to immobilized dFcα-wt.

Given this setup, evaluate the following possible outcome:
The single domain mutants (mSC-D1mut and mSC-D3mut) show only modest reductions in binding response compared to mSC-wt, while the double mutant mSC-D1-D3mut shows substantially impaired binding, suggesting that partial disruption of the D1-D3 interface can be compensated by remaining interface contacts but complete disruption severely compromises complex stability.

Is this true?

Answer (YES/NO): NO